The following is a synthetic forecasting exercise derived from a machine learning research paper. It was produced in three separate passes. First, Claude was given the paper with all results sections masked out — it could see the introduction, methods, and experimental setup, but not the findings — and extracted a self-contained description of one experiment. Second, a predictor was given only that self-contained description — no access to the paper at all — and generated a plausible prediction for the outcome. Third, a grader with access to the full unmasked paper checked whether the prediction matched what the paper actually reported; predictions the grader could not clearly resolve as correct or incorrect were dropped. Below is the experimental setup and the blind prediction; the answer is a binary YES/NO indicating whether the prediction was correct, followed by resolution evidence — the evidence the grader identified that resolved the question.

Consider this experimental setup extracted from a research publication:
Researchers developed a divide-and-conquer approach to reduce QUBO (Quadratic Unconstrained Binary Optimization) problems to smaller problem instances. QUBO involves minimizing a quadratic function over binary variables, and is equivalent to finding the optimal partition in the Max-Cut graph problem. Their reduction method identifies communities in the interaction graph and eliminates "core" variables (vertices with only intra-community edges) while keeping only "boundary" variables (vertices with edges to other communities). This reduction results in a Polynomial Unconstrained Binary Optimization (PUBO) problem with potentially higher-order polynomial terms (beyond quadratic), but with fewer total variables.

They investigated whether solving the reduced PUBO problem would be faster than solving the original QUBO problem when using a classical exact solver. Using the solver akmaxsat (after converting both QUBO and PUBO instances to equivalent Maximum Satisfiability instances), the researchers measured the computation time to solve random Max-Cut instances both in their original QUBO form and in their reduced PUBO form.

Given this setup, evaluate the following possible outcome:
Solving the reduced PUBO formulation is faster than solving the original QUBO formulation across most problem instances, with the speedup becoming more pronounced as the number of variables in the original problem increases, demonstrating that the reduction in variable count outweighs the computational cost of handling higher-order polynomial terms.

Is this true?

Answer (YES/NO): NO